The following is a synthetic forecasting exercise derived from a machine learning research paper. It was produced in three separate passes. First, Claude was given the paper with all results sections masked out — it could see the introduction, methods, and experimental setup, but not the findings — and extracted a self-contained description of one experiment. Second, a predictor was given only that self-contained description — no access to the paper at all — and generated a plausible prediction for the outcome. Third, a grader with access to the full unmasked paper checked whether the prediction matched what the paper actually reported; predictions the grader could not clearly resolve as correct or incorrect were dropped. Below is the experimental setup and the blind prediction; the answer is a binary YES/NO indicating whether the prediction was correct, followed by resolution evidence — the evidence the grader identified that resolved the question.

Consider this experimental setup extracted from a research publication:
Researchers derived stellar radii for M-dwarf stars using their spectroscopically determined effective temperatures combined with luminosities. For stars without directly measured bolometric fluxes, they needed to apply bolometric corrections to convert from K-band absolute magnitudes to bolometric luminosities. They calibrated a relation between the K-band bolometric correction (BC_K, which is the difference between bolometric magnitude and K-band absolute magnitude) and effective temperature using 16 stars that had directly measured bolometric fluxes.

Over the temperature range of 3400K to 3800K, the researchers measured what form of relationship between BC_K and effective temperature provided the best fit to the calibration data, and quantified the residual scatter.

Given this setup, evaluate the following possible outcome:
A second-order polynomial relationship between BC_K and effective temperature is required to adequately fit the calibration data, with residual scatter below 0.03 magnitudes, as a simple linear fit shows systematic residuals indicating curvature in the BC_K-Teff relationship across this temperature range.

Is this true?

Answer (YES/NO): NO